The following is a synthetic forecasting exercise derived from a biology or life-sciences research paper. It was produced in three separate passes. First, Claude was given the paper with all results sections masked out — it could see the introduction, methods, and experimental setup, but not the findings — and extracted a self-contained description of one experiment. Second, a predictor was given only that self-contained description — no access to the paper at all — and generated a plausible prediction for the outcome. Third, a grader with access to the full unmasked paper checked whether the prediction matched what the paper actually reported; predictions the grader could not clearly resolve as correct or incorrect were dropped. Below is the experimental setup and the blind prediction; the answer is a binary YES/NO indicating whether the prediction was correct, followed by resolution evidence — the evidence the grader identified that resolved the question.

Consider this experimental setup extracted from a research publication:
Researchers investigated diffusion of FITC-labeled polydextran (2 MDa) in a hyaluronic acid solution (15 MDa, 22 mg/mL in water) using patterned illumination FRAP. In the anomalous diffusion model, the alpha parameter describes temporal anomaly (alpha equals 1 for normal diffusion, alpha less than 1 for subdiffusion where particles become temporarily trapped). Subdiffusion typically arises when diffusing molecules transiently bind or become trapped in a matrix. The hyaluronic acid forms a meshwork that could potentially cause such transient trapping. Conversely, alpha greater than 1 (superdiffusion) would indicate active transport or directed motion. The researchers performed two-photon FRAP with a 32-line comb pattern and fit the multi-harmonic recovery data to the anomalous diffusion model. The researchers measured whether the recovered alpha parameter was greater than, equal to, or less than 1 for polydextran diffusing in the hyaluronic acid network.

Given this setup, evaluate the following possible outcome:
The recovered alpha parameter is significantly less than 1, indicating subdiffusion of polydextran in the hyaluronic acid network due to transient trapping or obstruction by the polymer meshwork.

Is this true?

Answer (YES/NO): YES